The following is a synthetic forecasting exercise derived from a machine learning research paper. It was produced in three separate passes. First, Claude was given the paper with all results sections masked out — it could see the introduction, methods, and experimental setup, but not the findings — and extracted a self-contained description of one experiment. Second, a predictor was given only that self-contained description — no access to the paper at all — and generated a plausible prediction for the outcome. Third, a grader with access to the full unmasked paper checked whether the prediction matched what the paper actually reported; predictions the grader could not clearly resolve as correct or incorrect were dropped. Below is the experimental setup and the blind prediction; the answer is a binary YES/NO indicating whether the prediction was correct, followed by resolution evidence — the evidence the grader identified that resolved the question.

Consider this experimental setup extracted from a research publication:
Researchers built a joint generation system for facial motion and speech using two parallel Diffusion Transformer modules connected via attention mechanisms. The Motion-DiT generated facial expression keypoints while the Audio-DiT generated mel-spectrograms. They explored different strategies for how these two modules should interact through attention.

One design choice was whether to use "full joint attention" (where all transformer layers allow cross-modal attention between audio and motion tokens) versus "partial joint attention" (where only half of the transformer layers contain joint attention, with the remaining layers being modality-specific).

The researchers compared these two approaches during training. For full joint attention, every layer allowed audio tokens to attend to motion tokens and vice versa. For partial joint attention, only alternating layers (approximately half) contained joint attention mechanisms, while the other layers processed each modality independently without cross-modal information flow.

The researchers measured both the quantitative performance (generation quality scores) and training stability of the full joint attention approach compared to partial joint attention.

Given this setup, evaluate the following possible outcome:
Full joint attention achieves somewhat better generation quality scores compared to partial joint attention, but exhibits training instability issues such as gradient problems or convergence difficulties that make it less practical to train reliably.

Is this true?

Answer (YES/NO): YES